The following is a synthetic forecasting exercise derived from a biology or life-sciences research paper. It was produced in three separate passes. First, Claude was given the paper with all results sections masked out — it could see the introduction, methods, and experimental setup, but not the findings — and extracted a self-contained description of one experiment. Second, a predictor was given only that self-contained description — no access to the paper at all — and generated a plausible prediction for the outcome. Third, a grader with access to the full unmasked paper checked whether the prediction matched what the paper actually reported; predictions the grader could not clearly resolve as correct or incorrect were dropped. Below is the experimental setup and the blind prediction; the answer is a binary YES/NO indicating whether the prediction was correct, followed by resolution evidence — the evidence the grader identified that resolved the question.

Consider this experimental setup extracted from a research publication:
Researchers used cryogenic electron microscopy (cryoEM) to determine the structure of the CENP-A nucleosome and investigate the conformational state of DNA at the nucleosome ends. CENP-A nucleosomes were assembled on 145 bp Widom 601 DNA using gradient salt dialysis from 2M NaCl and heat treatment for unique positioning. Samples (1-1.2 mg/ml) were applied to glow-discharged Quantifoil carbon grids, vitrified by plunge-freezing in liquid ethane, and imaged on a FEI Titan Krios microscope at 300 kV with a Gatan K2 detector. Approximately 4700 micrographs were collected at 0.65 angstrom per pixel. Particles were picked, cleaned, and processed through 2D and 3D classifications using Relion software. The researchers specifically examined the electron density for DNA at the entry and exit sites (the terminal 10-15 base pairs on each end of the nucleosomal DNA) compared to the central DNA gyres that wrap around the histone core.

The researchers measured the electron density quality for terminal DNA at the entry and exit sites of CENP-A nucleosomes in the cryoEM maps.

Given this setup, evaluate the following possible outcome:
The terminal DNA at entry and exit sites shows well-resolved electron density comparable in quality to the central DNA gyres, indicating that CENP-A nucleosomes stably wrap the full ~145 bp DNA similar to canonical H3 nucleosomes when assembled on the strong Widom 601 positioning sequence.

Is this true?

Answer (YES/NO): NO